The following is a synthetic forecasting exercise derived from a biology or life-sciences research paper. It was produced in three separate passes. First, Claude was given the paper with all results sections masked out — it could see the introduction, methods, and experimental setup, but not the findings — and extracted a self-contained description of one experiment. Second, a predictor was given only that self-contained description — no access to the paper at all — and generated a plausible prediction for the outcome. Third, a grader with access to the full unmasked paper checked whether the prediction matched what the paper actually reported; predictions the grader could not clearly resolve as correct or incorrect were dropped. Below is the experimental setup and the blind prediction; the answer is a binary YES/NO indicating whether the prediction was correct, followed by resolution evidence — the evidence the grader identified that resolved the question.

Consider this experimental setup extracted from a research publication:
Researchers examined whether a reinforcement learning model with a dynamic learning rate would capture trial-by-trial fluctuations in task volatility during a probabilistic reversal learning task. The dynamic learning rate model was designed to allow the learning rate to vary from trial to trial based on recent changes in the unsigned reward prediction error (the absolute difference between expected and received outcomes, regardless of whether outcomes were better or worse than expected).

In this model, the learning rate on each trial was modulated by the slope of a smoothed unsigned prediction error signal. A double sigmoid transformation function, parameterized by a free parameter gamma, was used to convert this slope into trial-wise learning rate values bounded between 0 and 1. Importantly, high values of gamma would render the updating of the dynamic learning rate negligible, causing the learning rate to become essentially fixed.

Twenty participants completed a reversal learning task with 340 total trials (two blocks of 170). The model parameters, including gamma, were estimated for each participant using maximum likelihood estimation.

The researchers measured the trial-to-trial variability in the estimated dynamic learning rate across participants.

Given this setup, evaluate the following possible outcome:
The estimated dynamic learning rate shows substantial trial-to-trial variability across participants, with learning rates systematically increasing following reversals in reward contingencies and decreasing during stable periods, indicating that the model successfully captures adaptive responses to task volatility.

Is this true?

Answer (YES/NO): NO